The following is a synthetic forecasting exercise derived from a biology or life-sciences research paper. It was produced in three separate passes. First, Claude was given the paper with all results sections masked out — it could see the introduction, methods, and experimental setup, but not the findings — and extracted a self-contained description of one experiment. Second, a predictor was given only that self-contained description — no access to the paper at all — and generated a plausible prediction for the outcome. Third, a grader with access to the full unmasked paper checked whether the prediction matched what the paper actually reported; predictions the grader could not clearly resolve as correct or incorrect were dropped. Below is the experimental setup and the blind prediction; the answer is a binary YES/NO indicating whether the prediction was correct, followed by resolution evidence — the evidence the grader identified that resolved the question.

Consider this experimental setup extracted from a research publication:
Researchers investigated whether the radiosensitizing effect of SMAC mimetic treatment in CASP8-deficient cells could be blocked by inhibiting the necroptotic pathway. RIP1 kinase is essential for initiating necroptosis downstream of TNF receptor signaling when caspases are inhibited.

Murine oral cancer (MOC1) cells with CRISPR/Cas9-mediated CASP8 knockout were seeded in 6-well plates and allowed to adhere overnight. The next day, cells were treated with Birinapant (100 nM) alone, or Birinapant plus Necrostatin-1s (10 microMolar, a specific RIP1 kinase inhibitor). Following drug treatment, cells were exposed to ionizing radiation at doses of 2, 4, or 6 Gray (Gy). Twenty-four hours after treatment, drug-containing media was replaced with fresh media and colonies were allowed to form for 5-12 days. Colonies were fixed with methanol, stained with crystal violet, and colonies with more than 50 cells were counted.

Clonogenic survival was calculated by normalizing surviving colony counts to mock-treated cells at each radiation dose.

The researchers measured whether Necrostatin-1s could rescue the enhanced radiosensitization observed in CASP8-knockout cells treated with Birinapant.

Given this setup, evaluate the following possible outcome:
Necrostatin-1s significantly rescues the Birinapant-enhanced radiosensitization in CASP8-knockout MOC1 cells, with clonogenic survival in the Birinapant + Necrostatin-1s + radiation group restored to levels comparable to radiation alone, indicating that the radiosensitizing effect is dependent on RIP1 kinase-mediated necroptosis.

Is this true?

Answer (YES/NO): YES